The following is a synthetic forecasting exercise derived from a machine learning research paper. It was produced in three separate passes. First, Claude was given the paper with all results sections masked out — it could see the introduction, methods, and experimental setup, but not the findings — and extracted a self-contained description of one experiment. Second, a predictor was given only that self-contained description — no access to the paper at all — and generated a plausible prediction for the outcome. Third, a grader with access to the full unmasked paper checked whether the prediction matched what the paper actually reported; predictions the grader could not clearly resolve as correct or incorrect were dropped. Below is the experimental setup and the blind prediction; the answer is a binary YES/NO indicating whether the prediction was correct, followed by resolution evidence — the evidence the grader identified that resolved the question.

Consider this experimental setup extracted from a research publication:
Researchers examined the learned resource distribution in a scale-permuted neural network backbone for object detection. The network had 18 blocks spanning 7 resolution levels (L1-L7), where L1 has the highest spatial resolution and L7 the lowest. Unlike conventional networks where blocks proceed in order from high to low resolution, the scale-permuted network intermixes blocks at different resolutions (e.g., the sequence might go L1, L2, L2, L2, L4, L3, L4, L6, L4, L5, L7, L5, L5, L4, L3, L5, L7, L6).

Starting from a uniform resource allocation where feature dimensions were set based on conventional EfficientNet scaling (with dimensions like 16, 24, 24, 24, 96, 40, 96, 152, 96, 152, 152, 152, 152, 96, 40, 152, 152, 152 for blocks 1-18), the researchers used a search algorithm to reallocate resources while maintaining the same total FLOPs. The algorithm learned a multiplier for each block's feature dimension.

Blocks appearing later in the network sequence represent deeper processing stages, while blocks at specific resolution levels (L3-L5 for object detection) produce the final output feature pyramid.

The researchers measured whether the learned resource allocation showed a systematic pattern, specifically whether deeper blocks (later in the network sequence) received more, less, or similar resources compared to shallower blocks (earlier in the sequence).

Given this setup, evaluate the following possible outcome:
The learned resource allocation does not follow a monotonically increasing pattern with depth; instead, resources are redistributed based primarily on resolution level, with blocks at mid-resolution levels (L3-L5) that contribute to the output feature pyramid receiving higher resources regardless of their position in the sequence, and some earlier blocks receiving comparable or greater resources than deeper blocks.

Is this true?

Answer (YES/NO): YES